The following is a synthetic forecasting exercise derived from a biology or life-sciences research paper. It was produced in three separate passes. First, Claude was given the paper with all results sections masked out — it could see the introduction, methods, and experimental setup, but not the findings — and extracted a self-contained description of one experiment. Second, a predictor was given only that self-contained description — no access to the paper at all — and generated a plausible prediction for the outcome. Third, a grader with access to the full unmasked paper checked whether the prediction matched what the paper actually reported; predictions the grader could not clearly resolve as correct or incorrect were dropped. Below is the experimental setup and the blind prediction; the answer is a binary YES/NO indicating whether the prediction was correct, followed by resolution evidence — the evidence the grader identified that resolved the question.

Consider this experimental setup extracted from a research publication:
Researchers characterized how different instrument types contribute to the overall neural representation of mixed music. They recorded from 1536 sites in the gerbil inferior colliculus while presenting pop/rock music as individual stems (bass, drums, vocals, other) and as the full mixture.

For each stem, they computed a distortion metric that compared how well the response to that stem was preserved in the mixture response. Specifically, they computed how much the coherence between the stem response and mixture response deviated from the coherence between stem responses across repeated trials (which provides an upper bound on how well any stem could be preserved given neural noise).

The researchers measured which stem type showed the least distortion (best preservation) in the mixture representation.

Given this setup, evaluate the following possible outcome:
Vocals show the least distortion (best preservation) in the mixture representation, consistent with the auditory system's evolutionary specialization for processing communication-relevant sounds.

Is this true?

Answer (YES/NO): NO